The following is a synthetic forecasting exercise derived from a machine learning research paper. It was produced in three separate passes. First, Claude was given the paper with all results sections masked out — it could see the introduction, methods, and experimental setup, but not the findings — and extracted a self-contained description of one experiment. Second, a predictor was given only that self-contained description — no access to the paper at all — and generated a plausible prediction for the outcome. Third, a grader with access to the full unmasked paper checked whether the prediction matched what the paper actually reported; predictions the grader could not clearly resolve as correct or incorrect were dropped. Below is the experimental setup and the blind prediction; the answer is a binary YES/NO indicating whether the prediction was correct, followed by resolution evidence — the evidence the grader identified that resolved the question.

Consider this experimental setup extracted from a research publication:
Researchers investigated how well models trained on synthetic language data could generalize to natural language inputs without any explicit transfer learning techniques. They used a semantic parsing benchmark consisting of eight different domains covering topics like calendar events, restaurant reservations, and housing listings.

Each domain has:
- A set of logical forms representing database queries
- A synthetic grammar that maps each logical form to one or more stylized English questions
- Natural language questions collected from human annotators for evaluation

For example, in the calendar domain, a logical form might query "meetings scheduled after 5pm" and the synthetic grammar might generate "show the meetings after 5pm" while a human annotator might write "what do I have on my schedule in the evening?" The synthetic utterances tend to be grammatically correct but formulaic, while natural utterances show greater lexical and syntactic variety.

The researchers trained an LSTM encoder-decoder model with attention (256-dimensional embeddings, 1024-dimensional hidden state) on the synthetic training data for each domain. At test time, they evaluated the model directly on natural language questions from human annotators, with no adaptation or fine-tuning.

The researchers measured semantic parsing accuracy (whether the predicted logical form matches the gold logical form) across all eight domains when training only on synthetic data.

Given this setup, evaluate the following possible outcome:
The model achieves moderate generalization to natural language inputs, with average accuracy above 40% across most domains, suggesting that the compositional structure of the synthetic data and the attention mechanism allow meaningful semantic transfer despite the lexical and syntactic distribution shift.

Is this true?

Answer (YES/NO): NO